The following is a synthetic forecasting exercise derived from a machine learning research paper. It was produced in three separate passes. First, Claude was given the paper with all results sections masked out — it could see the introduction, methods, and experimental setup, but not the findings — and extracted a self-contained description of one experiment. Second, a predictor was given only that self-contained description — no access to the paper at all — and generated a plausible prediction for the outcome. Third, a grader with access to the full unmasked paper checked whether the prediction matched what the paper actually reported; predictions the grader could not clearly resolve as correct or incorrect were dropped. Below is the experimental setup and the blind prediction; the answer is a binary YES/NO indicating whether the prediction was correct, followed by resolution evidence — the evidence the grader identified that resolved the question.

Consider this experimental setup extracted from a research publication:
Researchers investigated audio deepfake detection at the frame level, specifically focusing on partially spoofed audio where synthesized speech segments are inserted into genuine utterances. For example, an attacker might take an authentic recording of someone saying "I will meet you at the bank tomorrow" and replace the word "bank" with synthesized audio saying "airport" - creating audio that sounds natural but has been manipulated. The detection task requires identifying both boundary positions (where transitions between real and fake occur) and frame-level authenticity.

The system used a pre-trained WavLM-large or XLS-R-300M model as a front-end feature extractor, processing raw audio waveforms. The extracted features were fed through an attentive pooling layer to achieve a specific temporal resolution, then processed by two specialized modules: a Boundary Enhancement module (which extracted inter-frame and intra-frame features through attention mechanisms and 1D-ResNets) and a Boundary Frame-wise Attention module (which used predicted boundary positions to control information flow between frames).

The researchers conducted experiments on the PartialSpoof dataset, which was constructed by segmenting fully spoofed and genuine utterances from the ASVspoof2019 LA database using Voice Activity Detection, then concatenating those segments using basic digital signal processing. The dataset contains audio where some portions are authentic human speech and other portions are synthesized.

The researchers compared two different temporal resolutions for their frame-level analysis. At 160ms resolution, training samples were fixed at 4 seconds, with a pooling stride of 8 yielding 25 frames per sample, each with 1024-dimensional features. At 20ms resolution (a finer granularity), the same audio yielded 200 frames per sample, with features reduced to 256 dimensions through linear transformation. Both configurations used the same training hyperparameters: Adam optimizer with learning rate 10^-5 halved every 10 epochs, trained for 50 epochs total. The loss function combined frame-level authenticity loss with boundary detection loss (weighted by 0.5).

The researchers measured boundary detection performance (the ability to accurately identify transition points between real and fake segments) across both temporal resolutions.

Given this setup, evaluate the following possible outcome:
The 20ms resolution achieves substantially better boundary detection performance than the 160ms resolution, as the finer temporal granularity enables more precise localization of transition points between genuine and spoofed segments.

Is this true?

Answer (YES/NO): NO